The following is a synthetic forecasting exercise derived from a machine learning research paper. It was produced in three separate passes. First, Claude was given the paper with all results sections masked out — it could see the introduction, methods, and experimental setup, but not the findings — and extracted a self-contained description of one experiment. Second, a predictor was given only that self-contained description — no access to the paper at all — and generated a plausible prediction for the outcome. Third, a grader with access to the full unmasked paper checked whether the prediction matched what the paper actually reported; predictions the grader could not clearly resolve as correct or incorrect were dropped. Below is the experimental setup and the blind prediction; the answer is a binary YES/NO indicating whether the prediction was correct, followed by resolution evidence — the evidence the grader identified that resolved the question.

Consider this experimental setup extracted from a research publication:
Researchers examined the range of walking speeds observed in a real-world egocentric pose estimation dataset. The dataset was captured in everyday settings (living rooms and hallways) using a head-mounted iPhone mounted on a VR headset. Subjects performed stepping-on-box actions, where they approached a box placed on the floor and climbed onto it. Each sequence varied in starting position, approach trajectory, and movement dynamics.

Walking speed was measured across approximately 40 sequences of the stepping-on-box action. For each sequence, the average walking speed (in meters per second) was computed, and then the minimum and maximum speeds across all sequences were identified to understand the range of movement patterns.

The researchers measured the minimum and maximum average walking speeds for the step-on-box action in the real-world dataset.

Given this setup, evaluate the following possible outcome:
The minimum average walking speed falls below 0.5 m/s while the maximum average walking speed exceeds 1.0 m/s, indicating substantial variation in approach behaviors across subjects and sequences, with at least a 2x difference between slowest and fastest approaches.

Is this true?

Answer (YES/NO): YES